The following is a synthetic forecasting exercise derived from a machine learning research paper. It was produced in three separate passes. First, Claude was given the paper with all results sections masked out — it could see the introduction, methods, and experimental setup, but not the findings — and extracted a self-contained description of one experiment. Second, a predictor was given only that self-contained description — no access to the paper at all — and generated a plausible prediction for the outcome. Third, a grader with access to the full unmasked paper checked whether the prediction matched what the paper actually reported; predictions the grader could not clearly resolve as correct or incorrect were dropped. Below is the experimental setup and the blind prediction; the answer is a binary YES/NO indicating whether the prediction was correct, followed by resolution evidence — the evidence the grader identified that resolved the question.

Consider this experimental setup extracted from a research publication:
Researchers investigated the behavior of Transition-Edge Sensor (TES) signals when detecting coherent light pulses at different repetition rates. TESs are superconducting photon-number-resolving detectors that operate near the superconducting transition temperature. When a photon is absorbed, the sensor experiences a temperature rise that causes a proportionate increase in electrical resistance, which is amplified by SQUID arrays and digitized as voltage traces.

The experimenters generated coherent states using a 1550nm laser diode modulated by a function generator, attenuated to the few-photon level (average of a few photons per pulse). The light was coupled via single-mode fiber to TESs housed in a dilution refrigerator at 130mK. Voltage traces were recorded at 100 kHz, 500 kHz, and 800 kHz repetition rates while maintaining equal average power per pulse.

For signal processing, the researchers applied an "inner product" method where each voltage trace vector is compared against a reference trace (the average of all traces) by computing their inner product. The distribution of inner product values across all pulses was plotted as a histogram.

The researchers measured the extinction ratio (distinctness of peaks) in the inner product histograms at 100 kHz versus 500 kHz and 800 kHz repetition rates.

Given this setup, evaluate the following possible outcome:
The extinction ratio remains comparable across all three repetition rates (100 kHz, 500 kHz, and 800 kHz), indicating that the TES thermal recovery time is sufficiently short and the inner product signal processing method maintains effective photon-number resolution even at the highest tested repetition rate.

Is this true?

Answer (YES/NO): NO